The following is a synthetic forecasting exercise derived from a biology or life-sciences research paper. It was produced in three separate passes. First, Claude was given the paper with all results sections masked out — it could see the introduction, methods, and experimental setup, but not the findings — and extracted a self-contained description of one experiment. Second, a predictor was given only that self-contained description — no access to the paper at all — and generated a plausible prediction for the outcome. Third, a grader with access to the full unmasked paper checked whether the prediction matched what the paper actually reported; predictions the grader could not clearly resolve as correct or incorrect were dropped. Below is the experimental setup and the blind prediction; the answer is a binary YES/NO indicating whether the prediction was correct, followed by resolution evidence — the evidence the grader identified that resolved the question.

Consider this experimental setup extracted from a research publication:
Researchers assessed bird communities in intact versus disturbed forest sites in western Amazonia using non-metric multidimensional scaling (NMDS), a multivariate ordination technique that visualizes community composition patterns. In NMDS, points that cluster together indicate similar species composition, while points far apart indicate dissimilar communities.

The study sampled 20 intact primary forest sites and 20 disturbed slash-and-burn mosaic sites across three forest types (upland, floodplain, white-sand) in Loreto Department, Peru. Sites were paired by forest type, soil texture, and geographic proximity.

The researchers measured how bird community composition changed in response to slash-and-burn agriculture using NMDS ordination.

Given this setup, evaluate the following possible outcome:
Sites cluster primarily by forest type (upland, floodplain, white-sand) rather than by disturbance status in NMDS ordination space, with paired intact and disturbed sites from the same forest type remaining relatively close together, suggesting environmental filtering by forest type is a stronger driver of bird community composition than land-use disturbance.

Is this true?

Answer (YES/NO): NO